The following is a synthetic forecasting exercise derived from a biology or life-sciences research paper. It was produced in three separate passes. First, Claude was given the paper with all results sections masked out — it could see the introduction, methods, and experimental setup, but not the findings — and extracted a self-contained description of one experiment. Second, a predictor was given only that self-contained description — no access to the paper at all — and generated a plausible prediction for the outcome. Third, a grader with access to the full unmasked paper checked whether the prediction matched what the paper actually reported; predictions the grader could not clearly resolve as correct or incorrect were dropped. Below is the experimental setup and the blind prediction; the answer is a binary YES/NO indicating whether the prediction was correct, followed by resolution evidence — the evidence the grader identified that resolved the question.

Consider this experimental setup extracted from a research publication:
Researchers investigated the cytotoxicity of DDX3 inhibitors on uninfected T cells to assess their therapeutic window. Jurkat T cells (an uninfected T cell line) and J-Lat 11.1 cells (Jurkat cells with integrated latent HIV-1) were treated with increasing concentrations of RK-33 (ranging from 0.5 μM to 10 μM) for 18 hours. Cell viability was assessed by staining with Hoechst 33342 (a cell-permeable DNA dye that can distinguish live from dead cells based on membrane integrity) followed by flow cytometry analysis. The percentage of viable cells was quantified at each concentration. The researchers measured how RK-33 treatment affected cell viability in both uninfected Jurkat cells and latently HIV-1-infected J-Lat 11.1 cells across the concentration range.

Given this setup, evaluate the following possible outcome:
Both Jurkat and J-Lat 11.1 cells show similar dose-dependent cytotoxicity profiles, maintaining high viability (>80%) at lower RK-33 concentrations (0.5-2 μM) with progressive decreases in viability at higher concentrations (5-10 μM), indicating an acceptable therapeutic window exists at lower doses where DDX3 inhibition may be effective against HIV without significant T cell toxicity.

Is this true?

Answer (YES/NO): NO